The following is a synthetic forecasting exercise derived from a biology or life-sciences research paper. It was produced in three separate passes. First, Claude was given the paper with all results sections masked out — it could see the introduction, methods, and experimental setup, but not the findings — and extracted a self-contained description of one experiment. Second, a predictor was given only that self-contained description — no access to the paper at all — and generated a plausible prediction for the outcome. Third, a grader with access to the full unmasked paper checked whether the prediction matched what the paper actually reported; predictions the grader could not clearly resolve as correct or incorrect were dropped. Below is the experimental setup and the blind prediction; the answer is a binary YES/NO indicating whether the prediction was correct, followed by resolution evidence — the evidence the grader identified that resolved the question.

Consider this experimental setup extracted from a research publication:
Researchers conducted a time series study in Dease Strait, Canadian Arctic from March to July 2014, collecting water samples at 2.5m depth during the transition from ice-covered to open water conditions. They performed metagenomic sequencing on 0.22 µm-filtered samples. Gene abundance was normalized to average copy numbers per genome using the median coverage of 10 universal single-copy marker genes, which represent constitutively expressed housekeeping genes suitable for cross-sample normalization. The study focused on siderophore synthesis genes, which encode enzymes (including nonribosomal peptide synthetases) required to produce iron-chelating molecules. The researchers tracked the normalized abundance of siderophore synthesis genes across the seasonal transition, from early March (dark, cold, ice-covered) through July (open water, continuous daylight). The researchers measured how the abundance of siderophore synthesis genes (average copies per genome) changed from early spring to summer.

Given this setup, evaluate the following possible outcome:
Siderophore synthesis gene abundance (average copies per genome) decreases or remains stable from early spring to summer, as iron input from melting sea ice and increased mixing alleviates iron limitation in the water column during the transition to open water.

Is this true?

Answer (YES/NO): YES